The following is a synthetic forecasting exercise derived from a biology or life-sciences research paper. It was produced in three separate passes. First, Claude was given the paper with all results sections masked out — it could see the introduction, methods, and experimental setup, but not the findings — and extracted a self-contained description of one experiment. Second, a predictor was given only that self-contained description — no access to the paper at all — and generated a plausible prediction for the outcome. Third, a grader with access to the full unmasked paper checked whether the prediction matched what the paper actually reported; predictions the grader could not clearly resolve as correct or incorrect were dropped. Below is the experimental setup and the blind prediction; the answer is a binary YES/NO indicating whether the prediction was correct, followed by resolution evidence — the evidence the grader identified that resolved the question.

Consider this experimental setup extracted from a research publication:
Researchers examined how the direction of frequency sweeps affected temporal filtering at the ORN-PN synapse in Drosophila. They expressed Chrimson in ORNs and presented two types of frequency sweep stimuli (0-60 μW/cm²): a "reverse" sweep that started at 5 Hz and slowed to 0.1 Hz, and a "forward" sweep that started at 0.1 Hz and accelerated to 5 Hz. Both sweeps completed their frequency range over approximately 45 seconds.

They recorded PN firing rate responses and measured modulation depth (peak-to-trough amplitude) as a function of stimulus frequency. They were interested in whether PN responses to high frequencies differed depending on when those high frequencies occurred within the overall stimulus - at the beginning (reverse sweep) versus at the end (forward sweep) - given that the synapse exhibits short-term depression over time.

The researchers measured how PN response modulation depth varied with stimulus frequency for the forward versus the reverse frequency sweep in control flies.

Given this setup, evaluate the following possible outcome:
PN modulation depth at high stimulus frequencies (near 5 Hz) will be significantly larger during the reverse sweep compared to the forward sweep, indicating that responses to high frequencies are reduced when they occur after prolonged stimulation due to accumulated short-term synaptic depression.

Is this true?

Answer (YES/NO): YES